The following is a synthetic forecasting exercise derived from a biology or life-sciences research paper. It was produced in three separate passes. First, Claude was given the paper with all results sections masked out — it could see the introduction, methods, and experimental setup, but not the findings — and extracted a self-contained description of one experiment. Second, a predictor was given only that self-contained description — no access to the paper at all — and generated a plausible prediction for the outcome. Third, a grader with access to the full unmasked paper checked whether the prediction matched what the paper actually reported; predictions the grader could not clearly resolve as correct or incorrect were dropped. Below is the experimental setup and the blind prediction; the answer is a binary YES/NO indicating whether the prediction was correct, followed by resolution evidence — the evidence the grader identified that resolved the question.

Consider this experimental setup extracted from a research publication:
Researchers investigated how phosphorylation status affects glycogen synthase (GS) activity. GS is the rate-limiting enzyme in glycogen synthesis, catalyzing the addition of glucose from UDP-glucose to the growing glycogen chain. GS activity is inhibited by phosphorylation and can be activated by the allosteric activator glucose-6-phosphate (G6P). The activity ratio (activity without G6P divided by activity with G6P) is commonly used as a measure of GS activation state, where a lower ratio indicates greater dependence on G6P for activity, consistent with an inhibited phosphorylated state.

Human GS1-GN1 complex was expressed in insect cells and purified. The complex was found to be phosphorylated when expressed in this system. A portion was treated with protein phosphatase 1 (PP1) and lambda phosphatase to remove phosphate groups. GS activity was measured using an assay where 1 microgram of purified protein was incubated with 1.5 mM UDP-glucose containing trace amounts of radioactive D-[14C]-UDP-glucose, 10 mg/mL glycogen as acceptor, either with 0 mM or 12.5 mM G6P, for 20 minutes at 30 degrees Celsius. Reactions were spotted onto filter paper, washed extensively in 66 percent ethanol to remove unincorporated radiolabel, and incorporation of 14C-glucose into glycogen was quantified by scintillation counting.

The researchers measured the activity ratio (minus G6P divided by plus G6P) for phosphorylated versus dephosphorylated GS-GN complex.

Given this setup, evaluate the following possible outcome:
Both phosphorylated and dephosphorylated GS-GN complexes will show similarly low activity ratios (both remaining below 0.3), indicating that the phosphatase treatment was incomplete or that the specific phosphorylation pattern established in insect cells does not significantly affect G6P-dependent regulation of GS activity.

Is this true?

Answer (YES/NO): NO